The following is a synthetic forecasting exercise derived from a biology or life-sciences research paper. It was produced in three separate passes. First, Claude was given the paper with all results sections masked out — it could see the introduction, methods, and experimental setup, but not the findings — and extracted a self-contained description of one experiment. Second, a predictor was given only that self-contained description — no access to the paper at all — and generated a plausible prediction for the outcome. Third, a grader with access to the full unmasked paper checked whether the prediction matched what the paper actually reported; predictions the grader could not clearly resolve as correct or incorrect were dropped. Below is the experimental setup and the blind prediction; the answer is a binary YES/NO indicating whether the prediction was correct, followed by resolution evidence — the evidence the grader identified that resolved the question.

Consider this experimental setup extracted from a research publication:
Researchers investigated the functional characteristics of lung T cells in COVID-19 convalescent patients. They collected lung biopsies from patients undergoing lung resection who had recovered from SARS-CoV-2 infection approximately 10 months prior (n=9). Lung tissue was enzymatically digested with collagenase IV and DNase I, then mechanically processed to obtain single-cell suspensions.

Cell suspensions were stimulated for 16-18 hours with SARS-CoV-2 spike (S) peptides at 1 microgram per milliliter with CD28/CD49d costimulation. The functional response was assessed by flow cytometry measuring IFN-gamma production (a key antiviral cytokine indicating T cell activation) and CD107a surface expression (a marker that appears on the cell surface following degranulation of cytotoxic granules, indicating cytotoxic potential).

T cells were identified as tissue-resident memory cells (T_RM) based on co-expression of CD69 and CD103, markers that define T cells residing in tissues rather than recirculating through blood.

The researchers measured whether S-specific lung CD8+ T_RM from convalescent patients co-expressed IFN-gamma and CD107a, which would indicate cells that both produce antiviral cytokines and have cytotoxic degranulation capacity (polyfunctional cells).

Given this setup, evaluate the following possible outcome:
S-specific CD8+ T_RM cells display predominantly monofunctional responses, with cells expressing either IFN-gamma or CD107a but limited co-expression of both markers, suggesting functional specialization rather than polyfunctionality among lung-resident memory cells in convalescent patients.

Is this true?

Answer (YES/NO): YES